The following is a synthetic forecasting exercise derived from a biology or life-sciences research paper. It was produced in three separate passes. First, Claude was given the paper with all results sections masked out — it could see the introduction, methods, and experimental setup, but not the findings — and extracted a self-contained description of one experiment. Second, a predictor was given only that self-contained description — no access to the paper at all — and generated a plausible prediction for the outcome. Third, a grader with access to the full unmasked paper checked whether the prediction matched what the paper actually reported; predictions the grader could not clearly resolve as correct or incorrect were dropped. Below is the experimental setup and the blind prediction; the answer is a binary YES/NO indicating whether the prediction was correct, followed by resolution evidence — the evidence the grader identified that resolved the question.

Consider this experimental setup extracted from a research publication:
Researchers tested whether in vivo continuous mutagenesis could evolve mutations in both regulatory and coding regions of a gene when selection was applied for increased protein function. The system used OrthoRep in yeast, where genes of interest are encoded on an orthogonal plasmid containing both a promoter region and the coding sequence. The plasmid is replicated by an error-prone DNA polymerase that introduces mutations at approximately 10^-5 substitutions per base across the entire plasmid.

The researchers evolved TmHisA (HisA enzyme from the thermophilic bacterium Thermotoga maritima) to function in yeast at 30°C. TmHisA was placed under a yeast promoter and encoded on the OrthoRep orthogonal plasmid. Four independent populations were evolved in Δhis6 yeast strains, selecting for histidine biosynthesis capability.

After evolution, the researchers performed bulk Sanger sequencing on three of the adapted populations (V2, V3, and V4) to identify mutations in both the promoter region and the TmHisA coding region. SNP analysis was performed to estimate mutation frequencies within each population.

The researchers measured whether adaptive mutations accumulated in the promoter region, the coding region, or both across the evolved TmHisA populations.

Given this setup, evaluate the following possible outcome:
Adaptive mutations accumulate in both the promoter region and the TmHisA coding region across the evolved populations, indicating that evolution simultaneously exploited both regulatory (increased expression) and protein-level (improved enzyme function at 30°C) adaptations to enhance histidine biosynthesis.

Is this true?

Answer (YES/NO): YES